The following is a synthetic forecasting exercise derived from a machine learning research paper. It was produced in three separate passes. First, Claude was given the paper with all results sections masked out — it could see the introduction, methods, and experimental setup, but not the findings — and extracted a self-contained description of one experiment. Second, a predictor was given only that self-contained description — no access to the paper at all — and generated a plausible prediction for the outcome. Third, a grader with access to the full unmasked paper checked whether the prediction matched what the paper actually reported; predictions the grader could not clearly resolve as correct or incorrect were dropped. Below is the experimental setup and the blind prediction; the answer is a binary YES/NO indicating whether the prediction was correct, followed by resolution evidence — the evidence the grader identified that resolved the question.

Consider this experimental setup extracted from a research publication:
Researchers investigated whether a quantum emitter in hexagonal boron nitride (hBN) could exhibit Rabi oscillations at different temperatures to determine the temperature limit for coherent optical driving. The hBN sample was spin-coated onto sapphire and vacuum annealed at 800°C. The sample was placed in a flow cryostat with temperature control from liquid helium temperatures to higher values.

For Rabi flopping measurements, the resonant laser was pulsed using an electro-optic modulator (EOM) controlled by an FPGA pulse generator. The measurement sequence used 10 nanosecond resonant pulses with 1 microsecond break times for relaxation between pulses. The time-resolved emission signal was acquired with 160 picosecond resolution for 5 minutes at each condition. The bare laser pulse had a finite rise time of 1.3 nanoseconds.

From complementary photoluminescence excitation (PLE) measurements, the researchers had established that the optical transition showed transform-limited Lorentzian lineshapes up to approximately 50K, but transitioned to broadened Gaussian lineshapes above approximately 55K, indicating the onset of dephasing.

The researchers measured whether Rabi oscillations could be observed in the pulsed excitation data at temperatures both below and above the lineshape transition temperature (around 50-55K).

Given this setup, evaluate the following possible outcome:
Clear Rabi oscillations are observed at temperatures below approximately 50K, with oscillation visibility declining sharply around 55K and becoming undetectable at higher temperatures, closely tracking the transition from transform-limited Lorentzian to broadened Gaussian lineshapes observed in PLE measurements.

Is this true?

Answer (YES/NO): NO